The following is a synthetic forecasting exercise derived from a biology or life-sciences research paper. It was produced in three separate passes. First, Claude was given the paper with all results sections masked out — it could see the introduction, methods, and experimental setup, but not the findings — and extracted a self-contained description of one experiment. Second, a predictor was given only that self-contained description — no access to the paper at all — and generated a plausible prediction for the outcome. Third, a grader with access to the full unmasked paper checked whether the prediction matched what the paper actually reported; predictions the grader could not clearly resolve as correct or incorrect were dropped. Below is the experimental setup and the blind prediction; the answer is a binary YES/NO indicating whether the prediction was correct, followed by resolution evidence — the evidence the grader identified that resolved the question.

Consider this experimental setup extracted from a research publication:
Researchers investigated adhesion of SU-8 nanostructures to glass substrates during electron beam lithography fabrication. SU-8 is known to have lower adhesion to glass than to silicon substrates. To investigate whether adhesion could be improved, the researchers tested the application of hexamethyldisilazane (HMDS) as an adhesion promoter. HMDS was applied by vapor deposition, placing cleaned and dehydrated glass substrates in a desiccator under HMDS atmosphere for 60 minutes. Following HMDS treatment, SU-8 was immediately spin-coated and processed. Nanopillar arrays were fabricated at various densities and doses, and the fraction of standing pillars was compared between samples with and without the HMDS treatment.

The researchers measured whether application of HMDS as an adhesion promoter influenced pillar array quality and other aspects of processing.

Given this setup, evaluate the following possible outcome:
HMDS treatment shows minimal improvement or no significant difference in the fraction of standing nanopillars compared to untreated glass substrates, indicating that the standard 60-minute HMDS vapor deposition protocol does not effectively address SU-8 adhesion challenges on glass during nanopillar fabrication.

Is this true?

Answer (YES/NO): NO